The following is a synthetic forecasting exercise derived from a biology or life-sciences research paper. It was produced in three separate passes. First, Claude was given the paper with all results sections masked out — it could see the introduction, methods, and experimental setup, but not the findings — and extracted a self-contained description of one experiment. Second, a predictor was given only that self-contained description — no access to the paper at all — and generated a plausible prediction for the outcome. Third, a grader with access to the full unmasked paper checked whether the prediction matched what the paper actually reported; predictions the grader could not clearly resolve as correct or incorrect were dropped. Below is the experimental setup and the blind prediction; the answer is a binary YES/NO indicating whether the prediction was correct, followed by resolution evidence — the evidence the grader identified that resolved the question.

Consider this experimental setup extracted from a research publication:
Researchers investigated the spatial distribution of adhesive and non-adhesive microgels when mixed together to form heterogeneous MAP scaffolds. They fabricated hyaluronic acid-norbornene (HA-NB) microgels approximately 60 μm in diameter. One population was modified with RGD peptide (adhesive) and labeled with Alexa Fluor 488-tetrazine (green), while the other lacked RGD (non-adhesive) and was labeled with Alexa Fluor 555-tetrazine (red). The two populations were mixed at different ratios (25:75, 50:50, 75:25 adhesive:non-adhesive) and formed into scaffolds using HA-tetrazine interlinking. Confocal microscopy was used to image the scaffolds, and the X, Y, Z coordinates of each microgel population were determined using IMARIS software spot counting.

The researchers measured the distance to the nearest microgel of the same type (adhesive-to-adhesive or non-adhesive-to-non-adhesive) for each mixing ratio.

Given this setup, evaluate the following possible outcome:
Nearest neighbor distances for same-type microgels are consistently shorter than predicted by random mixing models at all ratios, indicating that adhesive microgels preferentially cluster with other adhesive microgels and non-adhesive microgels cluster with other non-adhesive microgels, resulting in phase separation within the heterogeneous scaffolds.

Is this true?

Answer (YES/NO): NO